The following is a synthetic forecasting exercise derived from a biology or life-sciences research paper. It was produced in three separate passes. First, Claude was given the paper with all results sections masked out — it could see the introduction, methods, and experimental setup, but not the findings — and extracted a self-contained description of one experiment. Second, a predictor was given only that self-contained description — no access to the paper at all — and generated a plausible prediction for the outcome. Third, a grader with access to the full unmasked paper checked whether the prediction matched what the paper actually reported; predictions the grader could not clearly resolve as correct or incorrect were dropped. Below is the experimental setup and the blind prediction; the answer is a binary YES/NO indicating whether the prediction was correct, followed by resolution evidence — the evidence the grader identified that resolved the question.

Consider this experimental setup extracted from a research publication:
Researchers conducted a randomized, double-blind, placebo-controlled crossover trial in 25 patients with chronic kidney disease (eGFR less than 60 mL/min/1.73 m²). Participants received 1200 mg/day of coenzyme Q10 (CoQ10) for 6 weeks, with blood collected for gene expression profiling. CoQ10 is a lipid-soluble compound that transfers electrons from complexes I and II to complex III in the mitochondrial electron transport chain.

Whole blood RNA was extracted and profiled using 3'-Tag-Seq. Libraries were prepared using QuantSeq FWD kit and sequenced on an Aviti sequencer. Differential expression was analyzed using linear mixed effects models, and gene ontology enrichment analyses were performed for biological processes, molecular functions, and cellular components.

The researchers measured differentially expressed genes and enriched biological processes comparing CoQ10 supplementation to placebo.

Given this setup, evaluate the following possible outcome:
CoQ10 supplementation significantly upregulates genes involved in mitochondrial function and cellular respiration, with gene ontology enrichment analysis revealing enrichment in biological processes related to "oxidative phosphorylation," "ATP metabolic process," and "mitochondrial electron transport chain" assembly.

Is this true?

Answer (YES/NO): NO